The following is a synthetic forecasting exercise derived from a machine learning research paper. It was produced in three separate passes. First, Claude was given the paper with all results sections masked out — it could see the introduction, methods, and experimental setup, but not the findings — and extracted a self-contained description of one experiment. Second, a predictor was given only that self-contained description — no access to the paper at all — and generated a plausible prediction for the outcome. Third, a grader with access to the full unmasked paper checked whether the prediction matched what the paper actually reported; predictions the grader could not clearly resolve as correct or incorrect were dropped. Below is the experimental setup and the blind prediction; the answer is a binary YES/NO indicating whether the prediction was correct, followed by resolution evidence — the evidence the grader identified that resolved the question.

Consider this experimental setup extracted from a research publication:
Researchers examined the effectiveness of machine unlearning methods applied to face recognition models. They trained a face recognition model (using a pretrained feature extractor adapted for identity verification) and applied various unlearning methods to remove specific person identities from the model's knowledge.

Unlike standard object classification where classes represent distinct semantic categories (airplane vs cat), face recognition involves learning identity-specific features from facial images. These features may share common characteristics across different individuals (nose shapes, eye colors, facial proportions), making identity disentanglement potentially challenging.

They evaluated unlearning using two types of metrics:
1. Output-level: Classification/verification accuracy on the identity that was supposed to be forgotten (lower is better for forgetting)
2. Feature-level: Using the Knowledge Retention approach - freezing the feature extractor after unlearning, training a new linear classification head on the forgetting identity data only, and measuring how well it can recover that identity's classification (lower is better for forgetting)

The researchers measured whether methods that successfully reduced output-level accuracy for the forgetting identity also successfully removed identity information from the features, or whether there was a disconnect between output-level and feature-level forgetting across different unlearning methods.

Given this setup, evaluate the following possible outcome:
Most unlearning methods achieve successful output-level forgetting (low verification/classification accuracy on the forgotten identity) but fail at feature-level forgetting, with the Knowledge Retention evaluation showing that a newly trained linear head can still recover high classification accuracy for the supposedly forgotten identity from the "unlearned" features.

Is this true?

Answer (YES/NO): YES